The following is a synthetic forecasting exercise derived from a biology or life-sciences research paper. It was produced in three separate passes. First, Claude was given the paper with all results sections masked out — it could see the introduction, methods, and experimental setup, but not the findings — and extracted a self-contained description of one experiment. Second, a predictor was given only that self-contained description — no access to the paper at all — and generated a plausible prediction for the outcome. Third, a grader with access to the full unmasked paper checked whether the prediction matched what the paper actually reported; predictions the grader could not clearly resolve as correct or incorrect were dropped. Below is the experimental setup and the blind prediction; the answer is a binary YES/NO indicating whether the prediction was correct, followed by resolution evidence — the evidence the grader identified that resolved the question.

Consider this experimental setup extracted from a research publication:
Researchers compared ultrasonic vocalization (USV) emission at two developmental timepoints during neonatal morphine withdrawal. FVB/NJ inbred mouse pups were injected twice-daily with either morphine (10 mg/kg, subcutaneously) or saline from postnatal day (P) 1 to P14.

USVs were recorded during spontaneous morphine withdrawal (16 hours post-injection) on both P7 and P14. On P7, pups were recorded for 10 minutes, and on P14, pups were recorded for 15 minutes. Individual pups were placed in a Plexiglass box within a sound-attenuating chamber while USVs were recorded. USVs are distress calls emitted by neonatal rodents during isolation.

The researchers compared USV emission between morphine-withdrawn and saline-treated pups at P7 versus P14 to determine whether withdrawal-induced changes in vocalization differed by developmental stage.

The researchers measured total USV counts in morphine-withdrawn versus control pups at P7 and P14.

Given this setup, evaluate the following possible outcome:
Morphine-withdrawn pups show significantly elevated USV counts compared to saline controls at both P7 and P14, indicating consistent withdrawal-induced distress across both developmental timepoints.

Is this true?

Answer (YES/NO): NO